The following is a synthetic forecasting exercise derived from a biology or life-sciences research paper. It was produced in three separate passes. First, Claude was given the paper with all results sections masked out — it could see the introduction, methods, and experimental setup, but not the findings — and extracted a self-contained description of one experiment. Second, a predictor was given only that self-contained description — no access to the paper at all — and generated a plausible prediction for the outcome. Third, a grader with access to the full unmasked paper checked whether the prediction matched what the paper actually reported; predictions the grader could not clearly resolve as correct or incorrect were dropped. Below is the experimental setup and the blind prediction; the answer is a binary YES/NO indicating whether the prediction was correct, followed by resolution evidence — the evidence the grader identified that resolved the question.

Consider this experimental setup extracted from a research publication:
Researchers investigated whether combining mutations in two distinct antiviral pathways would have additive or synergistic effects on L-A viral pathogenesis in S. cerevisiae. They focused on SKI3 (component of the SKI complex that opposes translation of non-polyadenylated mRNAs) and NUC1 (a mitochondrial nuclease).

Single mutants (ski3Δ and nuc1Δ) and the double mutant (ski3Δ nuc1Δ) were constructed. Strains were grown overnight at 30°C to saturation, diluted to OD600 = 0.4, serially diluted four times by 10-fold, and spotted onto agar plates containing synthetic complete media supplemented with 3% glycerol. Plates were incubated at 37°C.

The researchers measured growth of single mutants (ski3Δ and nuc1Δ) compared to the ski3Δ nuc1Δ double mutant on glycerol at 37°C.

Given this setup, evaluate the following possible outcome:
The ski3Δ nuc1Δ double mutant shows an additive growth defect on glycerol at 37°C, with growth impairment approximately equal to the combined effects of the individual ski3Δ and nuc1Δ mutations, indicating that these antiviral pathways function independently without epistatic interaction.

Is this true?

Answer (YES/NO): NO